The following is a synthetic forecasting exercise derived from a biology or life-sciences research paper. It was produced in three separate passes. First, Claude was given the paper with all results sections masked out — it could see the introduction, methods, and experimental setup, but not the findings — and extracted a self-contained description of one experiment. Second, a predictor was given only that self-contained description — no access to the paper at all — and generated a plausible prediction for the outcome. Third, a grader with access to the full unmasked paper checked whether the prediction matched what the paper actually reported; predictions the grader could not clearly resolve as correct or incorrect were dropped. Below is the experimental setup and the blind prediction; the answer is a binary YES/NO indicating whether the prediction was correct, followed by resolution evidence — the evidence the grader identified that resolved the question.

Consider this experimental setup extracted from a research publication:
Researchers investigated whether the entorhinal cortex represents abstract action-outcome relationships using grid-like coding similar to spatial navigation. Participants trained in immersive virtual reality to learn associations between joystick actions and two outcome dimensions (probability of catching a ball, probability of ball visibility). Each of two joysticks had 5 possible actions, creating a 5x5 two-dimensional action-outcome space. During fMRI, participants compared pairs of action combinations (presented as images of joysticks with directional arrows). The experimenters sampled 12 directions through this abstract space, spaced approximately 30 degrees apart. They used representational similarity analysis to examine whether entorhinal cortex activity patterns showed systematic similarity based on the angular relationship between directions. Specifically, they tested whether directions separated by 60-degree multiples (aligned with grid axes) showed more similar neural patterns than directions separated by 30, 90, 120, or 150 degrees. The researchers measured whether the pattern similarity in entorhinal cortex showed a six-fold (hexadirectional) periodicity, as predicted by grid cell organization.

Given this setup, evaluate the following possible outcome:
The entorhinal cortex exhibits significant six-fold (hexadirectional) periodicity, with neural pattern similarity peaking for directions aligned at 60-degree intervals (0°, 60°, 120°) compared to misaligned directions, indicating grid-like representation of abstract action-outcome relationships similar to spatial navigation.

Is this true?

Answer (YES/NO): YES